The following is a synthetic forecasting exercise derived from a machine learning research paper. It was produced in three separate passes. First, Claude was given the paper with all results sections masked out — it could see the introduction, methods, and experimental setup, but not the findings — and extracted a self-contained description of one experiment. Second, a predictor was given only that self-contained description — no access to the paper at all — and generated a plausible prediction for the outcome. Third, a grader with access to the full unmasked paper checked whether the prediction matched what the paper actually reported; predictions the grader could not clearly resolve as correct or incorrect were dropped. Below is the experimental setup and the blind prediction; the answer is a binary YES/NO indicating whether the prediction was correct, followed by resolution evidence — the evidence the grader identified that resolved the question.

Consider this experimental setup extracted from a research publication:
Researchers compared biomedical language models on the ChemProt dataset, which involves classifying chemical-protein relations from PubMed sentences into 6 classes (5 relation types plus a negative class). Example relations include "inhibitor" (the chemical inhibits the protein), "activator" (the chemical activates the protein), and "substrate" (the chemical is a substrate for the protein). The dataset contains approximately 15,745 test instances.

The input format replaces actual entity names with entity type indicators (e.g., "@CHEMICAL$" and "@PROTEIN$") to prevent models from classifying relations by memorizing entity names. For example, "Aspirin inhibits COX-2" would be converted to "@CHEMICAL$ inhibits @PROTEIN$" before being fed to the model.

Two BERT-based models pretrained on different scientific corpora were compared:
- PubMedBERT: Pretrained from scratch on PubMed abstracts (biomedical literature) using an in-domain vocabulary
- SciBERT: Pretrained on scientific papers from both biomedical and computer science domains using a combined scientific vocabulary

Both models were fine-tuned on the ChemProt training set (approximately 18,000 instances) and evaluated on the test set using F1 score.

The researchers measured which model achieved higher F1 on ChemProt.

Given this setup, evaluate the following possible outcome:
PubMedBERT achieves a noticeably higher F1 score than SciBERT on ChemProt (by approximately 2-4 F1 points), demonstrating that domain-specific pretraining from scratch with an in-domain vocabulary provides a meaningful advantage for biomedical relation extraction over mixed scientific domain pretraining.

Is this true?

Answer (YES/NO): YES